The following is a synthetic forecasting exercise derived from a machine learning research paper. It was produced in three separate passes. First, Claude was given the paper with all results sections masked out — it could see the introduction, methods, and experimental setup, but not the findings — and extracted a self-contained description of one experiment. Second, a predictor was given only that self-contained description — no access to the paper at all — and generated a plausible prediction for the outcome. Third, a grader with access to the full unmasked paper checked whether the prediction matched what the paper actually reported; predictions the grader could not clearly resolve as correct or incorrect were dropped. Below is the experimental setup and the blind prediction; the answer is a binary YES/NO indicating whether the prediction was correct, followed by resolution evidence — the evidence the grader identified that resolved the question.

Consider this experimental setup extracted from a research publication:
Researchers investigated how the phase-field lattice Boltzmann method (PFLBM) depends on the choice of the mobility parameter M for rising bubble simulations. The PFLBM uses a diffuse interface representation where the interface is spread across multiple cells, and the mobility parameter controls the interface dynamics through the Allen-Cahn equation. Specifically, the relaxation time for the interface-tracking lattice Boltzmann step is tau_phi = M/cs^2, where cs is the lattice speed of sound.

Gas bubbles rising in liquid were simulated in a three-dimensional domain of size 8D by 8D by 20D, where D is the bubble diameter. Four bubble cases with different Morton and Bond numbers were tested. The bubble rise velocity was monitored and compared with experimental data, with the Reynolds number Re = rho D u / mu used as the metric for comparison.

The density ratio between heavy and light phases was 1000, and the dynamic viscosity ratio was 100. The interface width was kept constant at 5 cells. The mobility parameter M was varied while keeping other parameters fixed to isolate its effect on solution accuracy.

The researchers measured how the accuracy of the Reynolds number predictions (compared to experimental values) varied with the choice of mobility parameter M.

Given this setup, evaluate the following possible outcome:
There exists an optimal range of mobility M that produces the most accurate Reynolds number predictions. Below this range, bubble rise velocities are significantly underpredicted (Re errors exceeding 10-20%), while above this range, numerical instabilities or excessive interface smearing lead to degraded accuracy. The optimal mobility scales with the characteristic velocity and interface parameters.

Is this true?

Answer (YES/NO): NO